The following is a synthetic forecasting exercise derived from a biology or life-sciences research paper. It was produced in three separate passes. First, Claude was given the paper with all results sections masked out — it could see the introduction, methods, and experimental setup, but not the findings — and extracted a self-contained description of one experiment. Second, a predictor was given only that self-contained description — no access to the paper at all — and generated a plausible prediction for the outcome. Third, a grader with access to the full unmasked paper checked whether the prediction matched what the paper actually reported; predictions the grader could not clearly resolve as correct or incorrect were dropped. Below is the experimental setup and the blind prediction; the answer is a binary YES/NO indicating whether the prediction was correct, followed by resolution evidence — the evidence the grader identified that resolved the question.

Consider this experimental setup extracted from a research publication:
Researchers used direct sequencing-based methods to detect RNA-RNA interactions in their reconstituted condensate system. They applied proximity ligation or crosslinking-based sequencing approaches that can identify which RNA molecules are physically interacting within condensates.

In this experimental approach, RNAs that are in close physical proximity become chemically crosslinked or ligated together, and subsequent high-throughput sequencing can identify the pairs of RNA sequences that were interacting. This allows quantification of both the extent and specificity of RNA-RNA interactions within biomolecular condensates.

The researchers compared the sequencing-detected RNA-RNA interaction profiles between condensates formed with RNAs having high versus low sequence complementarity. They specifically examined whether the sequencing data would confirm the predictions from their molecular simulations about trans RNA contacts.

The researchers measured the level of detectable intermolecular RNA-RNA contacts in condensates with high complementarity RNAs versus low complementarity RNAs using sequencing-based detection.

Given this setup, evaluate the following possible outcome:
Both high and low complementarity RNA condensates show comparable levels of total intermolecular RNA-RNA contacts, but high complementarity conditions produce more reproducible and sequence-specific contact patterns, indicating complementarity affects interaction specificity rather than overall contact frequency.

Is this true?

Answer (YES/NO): NO